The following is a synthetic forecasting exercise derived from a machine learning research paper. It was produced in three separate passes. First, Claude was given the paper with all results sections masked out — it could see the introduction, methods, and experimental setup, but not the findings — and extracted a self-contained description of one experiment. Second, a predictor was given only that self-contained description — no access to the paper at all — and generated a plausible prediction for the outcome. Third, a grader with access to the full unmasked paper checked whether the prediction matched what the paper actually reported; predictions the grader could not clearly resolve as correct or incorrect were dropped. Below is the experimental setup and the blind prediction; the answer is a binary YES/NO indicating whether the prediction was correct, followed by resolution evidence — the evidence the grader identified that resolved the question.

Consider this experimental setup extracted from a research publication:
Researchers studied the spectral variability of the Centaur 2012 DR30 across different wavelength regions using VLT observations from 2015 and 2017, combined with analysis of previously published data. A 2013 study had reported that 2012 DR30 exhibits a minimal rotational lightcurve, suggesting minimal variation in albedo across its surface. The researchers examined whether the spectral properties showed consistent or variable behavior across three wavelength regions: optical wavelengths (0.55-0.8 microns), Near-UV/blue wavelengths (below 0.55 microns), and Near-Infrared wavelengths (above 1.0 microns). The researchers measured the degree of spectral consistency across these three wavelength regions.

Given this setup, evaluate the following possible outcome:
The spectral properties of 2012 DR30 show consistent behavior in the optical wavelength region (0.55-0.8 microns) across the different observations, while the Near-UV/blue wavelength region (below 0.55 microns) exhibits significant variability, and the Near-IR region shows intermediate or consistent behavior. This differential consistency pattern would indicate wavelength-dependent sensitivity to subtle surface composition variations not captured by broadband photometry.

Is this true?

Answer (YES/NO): NO